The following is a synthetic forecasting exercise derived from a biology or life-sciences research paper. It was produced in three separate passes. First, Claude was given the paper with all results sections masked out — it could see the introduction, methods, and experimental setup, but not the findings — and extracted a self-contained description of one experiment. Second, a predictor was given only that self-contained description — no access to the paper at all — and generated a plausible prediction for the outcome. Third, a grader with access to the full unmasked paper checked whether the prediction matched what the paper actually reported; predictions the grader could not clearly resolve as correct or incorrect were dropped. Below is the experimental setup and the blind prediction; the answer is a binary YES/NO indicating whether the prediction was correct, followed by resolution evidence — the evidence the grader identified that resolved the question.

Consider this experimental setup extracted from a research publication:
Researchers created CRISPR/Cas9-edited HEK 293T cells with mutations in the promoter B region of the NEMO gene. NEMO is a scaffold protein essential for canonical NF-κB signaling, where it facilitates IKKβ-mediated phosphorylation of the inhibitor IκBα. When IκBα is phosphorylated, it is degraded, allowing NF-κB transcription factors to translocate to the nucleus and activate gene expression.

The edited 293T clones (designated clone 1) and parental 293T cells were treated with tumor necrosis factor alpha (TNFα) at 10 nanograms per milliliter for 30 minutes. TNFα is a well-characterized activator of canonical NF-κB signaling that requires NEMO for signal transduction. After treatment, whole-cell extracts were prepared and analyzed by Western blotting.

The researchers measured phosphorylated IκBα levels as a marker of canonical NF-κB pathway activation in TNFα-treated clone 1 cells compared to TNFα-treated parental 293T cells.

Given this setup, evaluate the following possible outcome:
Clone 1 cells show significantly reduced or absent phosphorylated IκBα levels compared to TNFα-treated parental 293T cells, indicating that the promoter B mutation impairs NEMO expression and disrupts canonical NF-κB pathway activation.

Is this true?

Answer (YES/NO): YES